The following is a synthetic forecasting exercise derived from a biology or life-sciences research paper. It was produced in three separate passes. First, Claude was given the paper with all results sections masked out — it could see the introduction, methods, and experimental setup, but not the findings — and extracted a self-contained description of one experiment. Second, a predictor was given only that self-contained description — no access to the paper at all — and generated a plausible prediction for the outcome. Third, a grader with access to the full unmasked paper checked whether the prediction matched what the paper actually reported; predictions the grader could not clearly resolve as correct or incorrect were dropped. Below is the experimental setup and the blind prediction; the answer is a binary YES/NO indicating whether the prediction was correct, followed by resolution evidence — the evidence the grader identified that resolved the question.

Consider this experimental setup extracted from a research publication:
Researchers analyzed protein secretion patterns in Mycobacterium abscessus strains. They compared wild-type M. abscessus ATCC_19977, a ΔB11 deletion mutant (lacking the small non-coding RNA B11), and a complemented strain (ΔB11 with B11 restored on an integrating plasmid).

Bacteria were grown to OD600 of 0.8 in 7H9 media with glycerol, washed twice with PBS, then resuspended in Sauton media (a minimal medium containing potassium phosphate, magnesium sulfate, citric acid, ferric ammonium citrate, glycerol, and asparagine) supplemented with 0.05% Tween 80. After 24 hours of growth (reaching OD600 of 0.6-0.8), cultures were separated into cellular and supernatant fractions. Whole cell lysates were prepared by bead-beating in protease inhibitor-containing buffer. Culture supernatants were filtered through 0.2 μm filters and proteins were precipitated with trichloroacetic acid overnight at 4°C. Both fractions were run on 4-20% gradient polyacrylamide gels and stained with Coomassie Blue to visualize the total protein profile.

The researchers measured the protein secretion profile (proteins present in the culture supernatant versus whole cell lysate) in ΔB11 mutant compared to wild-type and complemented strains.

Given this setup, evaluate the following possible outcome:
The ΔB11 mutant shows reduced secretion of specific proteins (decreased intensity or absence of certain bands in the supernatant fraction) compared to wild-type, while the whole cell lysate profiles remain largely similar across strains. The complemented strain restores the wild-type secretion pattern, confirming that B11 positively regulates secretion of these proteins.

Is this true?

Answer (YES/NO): NO